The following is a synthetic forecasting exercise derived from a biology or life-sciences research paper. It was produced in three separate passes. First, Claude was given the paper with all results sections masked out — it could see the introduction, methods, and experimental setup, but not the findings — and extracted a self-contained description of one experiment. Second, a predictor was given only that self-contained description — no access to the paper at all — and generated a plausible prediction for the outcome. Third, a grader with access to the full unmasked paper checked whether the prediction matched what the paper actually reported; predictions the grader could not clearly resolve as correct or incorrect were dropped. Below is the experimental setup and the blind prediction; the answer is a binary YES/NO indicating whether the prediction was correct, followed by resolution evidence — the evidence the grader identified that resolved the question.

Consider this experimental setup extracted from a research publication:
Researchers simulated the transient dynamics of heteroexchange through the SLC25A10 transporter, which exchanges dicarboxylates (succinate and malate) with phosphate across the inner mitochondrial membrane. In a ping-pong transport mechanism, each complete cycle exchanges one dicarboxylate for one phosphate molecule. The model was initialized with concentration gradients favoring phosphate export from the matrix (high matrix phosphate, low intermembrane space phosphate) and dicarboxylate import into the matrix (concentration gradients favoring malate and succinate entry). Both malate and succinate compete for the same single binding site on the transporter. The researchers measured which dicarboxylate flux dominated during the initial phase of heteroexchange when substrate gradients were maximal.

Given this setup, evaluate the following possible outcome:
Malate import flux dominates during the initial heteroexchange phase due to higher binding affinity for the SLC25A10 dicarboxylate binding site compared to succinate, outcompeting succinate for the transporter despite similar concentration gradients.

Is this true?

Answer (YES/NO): YES